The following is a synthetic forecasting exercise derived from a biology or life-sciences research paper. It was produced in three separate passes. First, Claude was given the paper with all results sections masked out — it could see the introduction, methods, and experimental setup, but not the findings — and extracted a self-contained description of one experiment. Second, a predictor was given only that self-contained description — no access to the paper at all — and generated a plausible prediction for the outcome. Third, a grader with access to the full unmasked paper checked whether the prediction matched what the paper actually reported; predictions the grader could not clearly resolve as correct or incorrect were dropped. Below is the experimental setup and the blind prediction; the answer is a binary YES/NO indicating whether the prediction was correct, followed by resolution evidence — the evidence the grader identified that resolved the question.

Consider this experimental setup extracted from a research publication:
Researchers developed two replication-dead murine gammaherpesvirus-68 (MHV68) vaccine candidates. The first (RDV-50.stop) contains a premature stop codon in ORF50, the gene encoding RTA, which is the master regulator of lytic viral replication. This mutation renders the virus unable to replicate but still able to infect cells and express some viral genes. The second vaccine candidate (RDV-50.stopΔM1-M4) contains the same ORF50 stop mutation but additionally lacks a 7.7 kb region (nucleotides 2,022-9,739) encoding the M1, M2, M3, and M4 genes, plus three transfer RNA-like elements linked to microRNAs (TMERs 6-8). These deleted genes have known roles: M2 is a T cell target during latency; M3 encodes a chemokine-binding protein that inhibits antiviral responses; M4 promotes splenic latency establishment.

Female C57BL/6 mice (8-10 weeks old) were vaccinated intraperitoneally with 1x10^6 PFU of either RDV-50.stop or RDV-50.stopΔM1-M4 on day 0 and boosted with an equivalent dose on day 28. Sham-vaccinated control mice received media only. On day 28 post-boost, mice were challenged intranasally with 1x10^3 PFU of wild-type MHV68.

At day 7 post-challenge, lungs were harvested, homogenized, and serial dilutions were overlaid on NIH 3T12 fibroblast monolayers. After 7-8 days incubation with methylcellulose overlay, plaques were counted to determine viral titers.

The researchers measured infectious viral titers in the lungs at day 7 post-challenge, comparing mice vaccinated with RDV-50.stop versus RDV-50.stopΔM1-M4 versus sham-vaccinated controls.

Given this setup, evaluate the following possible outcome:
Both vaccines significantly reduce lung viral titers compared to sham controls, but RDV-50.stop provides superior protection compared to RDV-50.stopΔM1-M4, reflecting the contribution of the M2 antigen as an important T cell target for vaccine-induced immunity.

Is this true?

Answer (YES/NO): NO